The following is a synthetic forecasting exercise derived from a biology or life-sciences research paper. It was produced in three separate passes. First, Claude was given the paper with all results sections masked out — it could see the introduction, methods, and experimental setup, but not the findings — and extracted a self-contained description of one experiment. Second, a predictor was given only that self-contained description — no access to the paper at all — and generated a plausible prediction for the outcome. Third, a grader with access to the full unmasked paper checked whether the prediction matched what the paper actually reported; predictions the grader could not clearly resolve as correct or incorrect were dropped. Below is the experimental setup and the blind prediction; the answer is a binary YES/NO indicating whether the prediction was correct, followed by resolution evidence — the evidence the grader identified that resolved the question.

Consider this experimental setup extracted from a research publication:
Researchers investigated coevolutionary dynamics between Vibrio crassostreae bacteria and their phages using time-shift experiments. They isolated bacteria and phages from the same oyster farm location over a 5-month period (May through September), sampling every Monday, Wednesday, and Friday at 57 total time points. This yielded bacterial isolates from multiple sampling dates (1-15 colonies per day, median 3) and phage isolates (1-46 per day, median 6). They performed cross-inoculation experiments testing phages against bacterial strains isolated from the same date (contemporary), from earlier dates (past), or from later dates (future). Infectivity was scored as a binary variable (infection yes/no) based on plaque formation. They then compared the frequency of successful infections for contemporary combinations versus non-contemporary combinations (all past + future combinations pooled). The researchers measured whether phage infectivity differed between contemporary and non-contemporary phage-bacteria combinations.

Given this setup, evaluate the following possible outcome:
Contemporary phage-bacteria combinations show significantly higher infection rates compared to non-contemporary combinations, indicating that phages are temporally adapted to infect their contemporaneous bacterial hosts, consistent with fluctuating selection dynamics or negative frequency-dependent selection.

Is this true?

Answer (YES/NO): YES